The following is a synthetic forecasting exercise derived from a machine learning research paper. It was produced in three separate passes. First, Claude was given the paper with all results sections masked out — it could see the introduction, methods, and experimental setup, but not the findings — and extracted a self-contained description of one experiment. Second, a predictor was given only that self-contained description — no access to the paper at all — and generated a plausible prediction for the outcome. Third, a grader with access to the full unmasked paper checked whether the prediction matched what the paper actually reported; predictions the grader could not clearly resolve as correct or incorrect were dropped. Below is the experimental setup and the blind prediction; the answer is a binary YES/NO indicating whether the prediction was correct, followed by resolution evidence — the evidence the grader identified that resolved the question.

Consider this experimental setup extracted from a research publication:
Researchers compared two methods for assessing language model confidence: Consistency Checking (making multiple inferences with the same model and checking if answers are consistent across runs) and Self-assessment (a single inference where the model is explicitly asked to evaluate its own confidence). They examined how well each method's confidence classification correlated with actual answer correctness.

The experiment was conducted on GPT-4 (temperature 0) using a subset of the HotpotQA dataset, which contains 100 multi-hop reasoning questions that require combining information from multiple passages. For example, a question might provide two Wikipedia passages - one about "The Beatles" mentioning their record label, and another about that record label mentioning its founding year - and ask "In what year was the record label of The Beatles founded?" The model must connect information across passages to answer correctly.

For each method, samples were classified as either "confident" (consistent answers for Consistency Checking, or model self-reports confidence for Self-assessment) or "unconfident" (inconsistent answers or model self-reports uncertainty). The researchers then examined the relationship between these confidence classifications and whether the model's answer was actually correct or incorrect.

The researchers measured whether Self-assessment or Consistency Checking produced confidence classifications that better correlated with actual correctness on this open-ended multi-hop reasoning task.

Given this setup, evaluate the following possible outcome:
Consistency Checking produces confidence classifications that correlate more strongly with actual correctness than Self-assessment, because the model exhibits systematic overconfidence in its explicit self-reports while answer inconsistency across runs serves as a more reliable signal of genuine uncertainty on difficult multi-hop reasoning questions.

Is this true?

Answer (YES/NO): NO